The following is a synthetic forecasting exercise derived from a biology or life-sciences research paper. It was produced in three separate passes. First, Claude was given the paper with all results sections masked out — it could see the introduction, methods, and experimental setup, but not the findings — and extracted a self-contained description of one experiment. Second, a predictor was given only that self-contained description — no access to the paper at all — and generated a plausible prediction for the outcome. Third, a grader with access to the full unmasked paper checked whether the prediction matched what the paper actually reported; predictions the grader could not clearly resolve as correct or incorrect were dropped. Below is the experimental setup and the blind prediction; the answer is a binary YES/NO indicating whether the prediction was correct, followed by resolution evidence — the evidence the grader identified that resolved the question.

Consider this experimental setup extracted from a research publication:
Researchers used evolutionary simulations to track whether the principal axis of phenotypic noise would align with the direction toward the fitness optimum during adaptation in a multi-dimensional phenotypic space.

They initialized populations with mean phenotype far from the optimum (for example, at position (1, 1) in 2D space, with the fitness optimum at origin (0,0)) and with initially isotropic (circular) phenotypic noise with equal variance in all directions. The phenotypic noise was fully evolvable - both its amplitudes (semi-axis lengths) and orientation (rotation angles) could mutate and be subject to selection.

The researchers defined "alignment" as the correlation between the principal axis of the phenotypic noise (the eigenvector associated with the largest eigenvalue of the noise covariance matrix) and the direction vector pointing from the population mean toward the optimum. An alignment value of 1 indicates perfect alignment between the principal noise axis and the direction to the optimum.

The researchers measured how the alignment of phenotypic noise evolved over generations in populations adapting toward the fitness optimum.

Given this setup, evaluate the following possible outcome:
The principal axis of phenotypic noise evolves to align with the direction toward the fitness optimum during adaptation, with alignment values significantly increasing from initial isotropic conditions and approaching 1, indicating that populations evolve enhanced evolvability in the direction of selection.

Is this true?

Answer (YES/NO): YES